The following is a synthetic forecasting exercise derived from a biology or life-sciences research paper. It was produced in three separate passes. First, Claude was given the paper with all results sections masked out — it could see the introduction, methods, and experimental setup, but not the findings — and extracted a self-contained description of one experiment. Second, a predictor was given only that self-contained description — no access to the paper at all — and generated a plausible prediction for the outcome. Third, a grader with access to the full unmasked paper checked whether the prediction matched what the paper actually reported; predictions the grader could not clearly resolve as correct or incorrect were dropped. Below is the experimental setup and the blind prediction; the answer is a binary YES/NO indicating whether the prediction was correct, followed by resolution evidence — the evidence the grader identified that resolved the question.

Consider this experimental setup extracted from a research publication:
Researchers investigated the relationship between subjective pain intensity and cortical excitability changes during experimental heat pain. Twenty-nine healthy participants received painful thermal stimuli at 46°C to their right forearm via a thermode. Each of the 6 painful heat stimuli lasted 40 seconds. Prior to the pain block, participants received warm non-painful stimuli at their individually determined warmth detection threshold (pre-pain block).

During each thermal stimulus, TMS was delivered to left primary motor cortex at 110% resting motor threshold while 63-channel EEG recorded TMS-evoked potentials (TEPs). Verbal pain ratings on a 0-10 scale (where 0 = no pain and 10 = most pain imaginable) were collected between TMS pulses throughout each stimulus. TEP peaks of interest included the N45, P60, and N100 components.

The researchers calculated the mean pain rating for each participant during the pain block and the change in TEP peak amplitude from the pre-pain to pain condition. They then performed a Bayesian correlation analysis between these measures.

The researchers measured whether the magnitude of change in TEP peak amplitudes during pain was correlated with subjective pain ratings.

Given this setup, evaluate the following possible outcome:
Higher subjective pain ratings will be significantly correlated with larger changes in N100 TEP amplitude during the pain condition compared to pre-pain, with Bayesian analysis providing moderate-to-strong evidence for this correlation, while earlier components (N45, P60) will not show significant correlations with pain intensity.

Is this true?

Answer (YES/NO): NO